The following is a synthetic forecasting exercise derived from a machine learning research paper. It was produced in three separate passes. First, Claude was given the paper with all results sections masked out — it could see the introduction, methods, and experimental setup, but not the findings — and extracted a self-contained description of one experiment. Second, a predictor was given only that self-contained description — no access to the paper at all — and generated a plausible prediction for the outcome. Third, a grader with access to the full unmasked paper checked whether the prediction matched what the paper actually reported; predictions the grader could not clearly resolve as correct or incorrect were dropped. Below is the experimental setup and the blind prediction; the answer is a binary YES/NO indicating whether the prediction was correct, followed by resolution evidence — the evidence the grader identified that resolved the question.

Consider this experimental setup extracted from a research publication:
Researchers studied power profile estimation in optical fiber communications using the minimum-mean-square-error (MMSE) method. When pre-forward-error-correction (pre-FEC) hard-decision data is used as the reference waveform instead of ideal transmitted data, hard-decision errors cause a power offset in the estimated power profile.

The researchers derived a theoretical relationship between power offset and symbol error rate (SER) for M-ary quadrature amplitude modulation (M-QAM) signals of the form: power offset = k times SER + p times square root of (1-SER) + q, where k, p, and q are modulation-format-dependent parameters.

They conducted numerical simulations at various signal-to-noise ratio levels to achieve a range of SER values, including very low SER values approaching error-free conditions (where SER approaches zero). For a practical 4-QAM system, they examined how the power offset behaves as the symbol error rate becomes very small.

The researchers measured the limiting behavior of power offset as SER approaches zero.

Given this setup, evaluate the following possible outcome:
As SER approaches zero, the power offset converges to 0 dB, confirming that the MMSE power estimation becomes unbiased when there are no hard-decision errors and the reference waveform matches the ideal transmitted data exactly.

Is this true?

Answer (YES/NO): YES